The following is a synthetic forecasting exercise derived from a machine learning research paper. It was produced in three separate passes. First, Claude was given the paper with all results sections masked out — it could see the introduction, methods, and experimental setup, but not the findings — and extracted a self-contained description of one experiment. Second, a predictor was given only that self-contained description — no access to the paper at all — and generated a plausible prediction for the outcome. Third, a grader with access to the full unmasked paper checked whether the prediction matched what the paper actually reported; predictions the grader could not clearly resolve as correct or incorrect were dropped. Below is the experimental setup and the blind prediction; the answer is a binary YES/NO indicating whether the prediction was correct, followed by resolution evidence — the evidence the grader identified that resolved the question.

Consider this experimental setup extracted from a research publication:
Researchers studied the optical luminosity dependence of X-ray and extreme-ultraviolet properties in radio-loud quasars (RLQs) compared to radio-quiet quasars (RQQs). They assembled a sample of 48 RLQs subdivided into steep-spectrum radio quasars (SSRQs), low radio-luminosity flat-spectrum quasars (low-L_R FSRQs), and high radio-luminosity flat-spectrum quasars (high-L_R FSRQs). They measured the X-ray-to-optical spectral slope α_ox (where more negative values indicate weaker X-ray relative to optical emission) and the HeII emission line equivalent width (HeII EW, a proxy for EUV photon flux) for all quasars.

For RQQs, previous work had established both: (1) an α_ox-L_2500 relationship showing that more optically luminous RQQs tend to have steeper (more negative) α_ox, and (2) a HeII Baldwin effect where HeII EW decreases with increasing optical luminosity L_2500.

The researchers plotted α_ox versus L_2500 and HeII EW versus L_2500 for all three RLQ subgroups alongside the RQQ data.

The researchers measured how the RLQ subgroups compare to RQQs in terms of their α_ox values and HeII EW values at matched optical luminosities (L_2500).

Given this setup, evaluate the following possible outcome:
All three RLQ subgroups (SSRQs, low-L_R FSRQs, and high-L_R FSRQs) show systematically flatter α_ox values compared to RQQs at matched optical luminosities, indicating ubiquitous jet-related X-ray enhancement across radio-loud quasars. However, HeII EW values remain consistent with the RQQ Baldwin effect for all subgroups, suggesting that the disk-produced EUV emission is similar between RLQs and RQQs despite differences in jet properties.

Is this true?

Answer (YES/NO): NO